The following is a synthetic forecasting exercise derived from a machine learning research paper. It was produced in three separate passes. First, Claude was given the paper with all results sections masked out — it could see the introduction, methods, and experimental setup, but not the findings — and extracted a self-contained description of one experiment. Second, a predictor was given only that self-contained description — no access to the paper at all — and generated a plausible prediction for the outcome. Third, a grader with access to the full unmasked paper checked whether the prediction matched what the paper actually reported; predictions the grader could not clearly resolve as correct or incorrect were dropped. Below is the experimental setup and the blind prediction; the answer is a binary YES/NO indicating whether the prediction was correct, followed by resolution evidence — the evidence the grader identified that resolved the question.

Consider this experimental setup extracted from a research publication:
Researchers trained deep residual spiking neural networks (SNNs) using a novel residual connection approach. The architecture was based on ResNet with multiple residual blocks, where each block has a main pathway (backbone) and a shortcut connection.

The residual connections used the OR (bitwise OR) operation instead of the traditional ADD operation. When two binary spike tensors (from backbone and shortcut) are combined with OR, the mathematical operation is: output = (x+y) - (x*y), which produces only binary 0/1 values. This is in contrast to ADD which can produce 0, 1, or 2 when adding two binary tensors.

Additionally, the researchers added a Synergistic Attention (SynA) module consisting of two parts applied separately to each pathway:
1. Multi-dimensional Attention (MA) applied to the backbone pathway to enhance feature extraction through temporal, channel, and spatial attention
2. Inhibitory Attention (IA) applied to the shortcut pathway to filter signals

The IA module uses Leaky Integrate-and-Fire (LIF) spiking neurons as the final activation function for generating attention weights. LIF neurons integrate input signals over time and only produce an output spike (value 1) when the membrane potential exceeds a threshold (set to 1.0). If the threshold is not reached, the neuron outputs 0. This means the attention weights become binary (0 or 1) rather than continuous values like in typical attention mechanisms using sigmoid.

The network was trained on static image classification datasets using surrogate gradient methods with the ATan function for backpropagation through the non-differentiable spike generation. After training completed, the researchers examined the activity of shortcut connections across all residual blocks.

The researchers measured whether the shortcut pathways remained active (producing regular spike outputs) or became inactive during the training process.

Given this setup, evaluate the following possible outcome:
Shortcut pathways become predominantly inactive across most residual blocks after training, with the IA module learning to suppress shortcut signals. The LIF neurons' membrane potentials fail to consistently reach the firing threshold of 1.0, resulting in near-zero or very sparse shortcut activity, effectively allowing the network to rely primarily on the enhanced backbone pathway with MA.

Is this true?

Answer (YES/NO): NO